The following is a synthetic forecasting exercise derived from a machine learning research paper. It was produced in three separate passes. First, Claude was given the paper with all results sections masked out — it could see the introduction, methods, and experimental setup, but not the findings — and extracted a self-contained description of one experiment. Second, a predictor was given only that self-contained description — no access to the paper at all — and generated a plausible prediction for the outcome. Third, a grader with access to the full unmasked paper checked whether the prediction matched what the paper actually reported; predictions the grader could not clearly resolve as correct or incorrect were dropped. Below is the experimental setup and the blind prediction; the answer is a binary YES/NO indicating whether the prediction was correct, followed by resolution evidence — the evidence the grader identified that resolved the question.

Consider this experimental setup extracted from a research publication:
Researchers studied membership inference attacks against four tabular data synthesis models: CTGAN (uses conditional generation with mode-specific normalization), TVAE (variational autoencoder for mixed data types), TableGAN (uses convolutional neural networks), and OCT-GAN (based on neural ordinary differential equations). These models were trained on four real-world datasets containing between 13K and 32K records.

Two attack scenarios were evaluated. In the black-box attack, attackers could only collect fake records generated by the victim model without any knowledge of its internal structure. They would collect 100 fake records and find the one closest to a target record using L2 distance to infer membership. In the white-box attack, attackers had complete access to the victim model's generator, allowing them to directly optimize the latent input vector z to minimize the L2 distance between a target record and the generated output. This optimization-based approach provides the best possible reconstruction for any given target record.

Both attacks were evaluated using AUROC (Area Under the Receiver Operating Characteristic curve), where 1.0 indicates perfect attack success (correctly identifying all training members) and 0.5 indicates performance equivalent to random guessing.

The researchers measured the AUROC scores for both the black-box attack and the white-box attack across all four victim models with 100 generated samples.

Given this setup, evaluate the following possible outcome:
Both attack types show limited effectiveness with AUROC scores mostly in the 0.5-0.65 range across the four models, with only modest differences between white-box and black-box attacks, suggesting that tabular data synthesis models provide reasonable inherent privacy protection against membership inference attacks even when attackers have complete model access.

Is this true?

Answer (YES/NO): NO